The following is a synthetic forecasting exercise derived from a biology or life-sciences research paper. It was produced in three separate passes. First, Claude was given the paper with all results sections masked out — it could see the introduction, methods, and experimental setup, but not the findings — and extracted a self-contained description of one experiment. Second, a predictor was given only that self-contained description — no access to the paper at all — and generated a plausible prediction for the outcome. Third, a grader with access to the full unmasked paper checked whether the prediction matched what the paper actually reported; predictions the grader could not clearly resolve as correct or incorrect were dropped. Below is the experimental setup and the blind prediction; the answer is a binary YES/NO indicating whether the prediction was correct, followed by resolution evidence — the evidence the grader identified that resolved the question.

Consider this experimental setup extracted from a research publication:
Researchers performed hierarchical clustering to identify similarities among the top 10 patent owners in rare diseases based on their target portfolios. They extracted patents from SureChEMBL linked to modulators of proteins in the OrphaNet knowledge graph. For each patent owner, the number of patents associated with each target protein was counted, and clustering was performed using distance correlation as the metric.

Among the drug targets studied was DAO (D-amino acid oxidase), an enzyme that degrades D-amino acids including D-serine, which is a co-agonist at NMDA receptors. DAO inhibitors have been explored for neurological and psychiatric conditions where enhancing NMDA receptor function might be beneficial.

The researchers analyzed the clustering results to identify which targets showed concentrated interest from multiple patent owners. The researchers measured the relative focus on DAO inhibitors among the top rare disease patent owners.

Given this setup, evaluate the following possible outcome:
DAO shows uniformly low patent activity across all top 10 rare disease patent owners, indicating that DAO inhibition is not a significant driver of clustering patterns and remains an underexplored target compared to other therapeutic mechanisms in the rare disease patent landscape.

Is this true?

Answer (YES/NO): NO